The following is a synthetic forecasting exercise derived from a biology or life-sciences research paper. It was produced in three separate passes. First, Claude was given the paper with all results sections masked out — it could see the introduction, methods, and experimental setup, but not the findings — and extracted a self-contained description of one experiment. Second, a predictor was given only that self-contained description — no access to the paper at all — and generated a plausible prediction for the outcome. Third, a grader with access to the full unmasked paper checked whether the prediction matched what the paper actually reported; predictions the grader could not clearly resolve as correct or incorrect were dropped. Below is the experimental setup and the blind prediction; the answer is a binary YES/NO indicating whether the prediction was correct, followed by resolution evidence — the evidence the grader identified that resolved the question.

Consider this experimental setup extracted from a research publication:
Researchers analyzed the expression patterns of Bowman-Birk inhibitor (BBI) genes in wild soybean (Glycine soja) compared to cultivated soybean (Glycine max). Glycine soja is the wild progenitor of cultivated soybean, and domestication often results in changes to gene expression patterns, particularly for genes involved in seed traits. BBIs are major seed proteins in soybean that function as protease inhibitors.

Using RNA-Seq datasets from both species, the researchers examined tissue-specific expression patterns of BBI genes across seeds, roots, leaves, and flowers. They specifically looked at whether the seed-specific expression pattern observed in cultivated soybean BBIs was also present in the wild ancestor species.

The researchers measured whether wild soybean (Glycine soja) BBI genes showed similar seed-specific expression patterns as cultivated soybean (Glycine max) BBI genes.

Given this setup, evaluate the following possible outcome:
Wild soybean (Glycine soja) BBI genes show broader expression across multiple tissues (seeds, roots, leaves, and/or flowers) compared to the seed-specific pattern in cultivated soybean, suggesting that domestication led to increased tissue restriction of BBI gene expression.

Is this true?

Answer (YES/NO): NO